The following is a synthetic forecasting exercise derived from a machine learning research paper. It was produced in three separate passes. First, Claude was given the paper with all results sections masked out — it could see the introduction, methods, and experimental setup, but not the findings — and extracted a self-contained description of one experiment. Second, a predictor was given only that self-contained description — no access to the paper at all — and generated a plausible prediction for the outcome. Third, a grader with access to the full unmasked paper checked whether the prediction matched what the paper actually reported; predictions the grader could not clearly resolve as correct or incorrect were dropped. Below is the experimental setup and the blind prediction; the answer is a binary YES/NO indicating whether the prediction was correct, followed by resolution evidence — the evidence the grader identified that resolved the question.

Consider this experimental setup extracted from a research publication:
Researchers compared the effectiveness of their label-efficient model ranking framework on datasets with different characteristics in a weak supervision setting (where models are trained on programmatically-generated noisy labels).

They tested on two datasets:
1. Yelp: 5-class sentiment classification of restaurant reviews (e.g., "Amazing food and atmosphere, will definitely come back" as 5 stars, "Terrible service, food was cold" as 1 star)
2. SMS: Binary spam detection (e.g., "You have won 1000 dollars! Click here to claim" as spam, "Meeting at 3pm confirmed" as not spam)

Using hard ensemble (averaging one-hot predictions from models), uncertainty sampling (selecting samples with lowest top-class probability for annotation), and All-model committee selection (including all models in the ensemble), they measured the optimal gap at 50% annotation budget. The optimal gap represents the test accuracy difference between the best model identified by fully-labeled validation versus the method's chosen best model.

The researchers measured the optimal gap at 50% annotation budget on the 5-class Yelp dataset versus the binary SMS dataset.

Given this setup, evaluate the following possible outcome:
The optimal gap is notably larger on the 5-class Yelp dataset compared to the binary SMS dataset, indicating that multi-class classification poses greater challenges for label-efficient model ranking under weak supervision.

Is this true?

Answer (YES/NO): YES